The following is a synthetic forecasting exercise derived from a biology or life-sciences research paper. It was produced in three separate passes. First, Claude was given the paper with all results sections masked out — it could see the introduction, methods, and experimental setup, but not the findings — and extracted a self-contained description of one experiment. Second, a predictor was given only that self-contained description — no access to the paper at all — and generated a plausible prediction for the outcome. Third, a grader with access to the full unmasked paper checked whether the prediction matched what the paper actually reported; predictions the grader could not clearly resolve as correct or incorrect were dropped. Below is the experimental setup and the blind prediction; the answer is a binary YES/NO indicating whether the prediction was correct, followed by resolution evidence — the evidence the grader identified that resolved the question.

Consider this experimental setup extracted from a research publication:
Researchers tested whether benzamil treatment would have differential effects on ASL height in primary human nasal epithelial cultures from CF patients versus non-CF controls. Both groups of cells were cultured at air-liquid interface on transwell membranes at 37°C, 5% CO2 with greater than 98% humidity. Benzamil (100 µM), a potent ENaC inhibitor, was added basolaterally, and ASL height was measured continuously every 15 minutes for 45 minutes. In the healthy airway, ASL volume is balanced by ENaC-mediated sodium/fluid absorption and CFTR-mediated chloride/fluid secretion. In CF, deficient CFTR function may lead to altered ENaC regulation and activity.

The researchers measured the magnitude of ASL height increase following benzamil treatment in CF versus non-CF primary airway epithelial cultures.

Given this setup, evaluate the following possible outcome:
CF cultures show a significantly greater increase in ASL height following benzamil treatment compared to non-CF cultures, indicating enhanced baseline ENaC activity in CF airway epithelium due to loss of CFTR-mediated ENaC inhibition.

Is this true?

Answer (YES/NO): NO